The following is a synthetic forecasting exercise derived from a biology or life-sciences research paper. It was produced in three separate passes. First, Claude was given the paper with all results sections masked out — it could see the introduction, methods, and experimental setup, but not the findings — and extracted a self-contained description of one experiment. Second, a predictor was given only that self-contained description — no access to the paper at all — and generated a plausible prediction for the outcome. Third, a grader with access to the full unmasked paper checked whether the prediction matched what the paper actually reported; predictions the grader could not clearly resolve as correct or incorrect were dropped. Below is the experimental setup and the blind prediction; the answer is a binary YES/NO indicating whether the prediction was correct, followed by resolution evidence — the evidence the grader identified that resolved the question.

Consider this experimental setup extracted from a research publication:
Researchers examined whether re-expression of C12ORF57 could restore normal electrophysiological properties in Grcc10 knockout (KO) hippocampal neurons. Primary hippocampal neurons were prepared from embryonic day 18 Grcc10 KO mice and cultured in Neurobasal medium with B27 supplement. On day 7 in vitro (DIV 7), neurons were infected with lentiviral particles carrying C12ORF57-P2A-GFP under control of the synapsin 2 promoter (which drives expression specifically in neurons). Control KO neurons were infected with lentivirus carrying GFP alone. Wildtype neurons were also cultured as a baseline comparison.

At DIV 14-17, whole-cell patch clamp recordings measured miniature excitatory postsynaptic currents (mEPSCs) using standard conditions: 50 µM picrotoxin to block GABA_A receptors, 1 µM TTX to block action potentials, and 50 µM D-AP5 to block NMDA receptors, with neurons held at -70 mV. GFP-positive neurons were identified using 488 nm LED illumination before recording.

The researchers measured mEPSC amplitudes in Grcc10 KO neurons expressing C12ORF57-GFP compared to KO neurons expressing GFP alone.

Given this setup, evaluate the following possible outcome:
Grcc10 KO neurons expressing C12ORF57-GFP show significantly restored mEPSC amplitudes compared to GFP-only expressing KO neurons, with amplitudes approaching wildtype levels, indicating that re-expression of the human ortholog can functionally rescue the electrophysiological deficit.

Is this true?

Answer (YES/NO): YES